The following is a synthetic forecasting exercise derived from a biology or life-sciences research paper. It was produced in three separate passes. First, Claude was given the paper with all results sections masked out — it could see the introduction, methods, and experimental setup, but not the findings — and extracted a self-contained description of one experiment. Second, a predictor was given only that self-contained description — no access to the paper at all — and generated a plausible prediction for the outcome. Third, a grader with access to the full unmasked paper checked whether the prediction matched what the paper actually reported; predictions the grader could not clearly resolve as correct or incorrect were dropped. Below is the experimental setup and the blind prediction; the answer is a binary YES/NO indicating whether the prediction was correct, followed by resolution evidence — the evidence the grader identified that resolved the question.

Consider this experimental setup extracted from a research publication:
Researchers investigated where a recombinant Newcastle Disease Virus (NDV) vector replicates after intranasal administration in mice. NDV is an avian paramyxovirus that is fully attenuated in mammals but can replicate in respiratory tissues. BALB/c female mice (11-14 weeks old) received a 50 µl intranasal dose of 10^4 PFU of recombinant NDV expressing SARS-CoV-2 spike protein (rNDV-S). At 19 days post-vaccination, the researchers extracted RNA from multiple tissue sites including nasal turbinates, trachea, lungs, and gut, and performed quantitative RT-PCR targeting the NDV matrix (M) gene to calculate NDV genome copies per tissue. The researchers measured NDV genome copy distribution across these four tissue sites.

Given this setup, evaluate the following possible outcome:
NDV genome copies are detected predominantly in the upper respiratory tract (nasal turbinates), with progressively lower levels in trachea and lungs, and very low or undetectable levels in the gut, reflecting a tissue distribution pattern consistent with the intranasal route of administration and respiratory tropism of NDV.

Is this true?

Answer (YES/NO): NO